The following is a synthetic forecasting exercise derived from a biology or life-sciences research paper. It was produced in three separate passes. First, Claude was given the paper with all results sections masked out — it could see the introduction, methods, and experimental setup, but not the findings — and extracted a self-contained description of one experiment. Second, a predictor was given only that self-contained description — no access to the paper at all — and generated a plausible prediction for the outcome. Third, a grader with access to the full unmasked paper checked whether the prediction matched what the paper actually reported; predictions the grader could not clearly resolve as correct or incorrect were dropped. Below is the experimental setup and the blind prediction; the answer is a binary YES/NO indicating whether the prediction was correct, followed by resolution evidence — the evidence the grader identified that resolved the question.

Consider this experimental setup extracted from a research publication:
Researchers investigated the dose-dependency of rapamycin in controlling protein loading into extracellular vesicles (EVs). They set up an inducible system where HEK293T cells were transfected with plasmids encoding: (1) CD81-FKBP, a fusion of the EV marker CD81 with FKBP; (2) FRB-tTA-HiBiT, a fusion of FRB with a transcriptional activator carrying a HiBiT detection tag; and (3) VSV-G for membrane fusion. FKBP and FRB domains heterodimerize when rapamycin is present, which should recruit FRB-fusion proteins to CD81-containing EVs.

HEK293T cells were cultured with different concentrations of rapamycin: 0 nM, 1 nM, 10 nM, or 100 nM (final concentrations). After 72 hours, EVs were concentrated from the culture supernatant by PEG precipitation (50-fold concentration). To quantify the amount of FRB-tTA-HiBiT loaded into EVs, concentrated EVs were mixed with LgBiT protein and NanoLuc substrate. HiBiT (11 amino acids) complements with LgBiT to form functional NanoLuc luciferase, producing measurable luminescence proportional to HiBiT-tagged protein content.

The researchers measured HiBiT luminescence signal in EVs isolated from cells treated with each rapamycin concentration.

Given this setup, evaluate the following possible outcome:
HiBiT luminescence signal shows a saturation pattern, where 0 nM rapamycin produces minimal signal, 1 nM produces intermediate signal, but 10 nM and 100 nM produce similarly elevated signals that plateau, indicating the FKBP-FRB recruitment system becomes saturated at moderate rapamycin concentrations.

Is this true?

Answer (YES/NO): NO